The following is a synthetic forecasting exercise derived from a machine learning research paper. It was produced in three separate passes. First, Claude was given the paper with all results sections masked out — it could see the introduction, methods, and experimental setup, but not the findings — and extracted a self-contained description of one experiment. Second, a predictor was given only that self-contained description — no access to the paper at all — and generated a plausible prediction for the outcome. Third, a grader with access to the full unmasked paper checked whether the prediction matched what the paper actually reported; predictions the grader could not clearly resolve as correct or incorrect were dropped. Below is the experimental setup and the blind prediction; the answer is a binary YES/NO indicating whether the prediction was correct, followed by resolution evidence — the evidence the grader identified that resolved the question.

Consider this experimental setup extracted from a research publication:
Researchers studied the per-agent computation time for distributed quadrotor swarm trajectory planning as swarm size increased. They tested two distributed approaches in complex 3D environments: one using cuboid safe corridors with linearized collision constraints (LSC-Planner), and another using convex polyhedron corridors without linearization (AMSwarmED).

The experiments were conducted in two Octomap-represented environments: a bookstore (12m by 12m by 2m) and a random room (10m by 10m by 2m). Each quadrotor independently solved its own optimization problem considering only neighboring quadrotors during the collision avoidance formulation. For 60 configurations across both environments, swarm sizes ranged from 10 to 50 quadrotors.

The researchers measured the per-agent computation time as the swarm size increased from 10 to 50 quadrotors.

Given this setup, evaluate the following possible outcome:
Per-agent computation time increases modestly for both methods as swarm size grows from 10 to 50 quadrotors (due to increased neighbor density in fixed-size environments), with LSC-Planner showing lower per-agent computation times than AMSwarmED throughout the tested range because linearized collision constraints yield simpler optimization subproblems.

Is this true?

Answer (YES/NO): NO